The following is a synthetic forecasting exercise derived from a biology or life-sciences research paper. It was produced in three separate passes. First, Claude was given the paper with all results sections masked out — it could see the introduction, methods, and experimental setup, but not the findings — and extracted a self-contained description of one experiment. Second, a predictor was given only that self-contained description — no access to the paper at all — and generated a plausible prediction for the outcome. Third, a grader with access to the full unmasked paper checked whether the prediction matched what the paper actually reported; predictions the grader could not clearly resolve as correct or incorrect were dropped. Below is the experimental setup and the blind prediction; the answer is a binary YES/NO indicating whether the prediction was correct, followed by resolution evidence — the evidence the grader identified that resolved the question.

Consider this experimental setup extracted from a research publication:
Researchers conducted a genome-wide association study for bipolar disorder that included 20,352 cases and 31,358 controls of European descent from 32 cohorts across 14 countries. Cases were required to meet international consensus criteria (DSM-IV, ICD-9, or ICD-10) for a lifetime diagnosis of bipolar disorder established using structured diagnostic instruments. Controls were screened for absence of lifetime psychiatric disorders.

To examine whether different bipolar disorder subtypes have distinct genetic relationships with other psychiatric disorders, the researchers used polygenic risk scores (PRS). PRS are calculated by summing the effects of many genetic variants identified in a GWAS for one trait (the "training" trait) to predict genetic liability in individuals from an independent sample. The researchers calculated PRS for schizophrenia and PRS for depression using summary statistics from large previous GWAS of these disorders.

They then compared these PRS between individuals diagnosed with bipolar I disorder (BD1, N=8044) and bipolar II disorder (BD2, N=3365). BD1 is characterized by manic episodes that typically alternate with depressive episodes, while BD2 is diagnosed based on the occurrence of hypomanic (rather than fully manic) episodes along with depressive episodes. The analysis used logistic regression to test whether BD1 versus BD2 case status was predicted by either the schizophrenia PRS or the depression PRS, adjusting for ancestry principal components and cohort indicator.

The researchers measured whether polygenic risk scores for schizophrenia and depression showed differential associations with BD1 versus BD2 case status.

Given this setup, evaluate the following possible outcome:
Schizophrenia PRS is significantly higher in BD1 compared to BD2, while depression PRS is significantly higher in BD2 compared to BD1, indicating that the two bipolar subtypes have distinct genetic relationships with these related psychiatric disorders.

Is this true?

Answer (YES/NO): YES